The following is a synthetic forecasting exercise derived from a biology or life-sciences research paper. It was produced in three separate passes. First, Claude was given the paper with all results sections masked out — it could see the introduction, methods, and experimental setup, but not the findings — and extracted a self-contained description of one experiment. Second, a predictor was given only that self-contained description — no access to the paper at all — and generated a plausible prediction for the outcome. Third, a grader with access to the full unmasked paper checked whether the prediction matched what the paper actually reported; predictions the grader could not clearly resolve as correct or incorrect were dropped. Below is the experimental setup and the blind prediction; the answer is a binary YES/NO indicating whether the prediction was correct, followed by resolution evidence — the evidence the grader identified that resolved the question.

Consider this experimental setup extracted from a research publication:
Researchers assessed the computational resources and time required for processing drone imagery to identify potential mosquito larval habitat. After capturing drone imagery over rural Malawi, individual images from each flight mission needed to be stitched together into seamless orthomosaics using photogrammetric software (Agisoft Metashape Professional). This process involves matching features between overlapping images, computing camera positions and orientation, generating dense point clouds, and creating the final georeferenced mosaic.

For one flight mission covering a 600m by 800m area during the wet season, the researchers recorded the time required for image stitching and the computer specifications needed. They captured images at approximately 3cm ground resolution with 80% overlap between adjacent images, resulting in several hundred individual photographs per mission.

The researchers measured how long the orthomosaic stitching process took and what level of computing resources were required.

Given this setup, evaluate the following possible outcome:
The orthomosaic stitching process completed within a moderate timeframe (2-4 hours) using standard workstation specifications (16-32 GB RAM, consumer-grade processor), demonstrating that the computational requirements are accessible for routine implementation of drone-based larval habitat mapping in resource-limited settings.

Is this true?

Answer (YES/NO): NO